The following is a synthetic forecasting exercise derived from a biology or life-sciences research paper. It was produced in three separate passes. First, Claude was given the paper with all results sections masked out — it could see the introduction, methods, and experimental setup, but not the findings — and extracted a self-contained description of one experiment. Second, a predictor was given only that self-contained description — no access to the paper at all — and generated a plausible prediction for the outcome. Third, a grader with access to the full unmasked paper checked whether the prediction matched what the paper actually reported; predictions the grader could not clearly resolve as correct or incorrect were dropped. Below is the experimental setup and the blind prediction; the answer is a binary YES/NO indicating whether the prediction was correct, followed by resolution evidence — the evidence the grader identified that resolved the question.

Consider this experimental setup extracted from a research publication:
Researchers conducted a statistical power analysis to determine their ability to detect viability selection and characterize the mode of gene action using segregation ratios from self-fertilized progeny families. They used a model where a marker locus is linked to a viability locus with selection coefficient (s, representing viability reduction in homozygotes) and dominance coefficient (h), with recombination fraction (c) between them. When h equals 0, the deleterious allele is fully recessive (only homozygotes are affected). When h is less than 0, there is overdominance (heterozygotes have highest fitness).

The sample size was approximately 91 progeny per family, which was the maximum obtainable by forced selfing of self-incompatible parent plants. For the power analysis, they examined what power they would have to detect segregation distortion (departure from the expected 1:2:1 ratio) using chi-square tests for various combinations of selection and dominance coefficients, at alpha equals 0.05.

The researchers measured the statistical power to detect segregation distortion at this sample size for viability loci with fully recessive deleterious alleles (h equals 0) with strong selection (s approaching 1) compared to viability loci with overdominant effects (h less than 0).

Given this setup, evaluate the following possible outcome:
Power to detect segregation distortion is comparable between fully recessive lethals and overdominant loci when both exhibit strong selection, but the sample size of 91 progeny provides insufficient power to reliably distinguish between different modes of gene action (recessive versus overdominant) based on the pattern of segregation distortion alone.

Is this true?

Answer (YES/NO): NO